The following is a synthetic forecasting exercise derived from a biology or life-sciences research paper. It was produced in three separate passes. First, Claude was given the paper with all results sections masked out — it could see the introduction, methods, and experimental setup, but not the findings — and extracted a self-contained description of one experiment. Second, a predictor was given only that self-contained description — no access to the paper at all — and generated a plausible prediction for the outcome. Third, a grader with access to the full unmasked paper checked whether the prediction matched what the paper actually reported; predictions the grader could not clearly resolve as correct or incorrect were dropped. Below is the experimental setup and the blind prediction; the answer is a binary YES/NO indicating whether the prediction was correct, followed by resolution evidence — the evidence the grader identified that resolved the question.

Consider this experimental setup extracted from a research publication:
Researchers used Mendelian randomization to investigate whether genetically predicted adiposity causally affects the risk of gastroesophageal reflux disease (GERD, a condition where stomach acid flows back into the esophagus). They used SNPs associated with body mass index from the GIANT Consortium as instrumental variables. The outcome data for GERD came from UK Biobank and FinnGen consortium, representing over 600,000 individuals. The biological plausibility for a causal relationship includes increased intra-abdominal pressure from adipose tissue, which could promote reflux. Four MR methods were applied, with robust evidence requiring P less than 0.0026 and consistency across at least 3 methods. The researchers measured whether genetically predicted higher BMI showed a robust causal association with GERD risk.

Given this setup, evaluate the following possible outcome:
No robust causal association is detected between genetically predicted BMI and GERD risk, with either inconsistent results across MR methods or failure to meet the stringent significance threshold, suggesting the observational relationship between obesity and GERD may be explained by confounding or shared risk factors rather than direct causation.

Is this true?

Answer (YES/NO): YES